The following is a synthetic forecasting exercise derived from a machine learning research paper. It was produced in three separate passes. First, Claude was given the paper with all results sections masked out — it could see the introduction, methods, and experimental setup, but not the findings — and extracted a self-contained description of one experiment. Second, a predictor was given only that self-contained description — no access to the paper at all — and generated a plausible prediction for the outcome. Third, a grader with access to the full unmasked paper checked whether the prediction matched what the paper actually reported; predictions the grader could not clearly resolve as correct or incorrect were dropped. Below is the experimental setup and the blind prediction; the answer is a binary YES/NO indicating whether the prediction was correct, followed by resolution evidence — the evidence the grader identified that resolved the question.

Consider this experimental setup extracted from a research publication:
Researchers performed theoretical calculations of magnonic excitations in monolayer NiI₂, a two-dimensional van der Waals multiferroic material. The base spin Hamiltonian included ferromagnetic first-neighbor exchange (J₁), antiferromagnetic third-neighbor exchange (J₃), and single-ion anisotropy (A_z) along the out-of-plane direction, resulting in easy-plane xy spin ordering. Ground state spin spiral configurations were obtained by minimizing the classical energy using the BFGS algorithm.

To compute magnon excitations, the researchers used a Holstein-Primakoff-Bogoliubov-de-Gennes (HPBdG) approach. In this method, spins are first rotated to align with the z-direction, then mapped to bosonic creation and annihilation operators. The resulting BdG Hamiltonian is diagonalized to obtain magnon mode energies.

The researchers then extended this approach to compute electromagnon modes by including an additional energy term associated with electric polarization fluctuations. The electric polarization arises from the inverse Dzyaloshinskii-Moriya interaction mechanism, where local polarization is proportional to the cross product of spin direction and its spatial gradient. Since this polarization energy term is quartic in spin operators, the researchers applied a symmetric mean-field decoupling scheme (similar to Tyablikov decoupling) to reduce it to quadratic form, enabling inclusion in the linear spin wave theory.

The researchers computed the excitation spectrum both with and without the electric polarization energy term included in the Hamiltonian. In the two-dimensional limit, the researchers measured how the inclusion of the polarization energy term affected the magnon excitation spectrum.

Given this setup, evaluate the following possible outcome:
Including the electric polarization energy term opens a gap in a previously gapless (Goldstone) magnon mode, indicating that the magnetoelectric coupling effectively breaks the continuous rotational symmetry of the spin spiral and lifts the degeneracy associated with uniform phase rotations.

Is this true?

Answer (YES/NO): YES